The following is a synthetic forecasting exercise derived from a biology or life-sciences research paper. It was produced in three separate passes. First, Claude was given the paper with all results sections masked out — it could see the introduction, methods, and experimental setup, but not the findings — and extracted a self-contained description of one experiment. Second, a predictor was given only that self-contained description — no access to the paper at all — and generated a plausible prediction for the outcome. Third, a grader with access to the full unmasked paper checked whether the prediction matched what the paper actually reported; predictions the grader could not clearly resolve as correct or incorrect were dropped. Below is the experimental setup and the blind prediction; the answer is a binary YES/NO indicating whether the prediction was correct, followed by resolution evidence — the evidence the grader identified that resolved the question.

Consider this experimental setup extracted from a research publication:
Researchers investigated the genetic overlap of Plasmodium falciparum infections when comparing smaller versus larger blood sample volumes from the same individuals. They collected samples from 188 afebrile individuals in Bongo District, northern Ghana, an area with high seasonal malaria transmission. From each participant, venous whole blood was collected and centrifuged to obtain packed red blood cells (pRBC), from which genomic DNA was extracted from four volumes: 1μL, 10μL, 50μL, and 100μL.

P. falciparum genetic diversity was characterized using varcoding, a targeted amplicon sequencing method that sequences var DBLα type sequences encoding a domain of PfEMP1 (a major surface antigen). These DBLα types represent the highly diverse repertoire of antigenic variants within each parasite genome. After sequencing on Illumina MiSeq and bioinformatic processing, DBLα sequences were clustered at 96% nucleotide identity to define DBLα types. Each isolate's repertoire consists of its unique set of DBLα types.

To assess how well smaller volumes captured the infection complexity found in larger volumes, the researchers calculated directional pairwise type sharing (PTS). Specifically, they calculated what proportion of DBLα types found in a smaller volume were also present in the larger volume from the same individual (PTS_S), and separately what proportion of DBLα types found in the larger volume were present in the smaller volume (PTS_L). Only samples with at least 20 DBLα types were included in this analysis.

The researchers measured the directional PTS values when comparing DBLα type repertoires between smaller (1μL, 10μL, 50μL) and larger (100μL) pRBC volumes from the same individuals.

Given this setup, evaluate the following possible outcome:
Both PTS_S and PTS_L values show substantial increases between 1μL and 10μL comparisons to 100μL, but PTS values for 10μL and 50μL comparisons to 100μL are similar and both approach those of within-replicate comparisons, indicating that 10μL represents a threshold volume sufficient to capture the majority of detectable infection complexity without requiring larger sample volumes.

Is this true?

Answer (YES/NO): NO